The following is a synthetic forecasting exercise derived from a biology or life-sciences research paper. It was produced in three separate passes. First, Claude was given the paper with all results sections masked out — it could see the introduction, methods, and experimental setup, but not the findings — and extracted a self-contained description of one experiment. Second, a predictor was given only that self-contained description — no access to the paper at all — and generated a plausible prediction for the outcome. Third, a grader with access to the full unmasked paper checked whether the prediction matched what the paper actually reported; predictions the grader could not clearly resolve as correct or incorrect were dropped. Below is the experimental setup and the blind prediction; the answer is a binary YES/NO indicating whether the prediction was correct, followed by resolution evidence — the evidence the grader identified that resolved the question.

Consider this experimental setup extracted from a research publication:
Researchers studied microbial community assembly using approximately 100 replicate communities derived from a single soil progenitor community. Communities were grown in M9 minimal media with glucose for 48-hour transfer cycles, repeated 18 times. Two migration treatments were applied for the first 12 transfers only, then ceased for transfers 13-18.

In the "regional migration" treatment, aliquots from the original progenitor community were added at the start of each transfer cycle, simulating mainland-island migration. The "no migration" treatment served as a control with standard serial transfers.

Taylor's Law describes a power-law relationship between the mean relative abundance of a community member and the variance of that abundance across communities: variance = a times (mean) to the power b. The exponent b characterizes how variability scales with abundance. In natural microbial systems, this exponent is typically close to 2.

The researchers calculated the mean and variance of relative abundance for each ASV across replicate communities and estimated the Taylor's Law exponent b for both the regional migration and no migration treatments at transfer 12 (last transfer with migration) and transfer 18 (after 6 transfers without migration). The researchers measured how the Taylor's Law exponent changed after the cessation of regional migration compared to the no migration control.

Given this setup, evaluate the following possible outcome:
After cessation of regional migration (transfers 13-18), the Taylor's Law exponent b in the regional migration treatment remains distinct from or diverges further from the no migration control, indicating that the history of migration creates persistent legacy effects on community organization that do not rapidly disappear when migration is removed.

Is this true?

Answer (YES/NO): NO